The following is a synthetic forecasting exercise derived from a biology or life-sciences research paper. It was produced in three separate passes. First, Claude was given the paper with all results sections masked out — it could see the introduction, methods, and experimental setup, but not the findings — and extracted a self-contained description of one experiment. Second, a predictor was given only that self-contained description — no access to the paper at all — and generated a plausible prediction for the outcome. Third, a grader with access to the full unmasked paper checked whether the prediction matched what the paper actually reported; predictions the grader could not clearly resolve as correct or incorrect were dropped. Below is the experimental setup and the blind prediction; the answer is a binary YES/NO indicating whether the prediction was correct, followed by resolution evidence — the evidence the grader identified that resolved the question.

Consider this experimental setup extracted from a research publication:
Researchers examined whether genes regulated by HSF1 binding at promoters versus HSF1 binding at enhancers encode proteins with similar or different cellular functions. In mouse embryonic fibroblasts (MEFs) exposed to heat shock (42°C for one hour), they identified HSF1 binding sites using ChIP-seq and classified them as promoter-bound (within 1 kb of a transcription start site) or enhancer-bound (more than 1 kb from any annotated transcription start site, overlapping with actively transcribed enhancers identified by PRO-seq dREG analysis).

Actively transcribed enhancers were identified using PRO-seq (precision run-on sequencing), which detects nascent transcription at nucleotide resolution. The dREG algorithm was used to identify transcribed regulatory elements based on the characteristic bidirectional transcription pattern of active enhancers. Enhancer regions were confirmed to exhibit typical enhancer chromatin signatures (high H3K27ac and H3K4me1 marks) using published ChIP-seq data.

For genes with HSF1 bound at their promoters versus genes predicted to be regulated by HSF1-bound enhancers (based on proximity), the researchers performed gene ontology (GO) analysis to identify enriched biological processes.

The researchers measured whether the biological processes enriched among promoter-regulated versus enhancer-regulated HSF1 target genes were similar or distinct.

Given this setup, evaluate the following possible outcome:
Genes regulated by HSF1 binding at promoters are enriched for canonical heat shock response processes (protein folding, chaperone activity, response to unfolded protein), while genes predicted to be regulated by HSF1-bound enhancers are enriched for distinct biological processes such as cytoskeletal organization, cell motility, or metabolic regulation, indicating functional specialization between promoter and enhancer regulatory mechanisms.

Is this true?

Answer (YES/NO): NO